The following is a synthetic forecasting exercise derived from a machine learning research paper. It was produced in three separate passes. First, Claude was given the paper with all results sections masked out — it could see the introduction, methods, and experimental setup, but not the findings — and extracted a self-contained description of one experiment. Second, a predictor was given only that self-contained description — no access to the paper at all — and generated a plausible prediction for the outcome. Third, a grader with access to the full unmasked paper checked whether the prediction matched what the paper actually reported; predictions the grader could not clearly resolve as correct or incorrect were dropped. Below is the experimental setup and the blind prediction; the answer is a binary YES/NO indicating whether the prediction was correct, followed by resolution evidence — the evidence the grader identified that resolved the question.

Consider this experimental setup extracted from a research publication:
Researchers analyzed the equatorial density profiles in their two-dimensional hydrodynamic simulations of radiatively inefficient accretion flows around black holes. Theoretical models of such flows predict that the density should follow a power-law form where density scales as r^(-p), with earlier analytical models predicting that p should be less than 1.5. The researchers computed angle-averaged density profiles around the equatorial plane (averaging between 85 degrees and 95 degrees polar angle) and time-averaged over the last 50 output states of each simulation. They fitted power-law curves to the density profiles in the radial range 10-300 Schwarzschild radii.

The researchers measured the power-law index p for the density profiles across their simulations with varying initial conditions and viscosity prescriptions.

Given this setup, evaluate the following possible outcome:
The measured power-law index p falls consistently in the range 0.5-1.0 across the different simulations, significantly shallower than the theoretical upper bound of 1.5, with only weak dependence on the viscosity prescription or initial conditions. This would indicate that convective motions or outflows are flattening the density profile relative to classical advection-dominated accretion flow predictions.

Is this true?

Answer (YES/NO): NO